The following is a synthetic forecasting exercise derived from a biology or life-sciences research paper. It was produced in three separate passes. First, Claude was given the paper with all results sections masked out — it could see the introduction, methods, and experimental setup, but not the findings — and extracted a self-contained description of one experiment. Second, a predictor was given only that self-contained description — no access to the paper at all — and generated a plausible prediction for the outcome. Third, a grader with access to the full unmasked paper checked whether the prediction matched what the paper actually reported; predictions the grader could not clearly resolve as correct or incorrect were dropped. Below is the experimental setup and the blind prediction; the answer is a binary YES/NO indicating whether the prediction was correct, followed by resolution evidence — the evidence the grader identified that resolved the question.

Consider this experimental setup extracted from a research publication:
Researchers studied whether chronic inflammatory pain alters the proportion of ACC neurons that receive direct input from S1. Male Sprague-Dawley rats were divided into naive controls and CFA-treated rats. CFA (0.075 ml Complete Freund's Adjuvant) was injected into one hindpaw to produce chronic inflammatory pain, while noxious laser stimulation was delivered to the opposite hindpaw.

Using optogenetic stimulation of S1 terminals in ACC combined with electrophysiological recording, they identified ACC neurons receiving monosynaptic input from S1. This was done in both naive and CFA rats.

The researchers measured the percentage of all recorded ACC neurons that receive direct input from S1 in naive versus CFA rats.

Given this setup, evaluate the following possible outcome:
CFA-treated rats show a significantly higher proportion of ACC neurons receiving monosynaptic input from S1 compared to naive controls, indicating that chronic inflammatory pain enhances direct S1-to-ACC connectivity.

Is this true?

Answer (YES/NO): YES